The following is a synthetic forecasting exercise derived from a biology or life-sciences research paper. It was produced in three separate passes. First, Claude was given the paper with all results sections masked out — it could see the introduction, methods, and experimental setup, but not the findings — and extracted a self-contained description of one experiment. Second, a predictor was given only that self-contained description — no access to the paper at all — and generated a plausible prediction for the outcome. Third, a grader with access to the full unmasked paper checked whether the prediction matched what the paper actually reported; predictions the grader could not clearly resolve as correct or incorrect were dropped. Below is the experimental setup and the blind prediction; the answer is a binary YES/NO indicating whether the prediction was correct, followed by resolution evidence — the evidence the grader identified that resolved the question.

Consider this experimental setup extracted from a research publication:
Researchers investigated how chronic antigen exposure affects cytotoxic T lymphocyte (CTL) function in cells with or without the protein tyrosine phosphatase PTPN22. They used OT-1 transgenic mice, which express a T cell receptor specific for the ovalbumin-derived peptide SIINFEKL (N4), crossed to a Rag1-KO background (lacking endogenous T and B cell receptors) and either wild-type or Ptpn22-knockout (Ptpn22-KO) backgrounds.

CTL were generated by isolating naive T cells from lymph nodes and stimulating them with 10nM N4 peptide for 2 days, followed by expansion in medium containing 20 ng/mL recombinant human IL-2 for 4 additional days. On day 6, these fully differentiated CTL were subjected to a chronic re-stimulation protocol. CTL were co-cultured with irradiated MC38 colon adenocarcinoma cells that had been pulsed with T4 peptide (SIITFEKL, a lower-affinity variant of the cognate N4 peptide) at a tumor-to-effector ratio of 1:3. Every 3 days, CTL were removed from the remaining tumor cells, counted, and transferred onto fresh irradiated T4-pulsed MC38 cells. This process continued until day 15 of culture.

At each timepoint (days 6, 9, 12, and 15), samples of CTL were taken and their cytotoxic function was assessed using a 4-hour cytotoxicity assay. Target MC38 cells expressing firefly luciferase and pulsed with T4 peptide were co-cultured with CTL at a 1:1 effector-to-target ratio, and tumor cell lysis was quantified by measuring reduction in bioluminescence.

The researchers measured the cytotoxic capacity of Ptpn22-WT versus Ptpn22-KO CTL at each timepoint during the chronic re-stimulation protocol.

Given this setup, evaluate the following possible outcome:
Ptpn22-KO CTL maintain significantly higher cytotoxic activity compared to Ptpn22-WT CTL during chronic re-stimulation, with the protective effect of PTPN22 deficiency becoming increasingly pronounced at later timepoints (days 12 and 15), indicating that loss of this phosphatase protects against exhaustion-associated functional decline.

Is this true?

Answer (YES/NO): NO